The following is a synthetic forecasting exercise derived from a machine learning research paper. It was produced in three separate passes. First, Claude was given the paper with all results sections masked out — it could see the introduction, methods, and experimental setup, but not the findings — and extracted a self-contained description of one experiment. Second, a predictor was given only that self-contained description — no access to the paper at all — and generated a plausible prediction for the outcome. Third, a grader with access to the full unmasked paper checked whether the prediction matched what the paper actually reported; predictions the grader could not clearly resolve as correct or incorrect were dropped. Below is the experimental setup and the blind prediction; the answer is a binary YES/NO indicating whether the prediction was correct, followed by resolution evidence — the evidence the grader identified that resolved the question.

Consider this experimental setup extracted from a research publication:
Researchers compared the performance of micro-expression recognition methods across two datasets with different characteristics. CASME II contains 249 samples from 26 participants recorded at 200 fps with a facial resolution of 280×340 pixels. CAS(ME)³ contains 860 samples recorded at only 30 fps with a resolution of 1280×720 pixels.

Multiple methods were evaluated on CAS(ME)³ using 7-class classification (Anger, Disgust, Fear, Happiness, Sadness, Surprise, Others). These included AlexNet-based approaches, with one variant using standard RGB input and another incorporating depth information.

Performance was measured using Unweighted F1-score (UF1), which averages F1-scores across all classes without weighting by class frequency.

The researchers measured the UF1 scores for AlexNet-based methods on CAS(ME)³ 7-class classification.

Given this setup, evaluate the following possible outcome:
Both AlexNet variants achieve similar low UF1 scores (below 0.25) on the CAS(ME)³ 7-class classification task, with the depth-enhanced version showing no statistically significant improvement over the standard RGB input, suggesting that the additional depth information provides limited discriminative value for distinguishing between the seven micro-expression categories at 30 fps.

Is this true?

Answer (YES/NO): YES